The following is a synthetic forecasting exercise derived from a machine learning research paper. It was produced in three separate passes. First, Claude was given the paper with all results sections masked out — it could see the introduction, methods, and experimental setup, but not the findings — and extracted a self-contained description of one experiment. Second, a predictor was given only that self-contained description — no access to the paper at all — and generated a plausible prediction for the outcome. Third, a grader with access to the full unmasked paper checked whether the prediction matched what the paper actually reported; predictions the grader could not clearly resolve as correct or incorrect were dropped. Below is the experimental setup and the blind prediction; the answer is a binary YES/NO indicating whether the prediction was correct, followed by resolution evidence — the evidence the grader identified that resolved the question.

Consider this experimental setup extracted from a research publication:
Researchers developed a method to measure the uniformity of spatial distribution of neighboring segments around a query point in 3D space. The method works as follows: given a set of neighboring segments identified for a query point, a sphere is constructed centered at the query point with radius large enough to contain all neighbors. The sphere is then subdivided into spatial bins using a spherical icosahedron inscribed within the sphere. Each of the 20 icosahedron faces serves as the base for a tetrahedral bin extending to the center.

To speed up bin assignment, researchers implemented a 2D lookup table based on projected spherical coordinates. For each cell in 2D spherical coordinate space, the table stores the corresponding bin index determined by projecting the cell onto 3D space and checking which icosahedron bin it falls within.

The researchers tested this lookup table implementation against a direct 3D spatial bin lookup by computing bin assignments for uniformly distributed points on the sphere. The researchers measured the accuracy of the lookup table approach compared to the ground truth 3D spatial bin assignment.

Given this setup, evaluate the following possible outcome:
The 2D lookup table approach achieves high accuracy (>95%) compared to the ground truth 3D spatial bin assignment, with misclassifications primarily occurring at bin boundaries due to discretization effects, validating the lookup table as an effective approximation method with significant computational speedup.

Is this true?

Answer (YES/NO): NO